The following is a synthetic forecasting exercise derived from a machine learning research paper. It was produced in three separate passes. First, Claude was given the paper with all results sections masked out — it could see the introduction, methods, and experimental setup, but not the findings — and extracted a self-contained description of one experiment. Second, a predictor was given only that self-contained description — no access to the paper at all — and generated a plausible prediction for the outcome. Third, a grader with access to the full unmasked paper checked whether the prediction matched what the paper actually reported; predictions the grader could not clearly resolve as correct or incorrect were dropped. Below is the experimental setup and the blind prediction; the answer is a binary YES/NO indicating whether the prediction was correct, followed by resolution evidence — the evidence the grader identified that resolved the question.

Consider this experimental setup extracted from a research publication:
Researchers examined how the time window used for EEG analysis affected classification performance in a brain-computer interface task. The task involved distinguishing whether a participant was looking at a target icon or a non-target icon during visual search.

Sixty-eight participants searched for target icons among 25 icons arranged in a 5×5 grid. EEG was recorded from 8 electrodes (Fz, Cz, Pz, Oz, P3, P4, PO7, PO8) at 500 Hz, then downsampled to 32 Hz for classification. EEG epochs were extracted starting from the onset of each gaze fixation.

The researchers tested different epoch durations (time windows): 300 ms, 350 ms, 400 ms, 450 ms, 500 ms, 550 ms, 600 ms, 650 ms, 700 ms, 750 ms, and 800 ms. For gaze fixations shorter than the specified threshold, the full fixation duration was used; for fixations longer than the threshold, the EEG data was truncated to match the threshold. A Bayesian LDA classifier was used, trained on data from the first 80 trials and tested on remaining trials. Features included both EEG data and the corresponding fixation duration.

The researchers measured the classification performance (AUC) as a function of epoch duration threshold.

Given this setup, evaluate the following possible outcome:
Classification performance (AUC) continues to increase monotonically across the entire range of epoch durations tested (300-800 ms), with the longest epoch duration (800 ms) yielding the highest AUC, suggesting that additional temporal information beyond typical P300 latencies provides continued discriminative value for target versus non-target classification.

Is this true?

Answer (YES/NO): NO